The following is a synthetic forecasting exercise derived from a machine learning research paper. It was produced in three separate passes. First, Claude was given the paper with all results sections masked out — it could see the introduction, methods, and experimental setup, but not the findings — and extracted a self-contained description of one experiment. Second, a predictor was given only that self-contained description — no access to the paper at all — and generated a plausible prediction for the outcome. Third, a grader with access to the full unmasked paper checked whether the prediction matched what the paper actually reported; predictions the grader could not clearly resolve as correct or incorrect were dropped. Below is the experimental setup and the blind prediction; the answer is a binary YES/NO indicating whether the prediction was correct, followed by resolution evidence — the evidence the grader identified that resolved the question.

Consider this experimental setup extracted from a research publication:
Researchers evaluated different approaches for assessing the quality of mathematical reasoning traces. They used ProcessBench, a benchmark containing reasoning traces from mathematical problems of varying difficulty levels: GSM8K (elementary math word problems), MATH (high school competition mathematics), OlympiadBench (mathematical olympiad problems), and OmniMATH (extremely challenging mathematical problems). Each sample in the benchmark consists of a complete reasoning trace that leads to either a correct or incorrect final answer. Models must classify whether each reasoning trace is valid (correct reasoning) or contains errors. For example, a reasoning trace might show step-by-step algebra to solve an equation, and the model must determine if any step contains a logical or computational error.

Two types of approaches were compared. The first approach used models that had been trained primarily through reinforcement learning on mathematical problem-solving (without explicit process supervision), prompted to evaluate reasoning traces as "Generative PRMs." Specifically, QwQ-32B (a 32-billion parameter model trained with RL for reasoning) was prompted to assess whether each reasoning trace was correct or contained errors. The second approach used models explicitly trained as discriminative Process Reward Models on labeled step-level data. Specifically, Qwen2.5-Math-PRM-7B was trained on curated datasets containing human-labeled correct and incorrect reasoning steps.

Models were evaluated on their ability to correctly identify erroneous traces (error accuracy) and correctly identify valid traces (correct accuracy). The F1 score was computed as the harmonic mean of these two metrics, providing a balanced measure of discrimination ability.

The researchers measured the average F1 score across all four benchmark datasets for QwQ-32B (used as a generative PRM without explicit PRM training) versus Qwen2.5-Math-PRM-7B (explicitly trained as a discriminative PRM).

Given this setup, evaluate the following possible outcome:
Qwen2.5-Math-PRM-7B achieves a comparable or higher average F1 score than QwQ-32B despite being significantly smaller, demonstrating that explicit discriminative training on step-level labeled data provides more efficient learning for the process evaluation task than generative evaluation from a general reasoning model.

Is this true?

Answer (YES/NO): NO